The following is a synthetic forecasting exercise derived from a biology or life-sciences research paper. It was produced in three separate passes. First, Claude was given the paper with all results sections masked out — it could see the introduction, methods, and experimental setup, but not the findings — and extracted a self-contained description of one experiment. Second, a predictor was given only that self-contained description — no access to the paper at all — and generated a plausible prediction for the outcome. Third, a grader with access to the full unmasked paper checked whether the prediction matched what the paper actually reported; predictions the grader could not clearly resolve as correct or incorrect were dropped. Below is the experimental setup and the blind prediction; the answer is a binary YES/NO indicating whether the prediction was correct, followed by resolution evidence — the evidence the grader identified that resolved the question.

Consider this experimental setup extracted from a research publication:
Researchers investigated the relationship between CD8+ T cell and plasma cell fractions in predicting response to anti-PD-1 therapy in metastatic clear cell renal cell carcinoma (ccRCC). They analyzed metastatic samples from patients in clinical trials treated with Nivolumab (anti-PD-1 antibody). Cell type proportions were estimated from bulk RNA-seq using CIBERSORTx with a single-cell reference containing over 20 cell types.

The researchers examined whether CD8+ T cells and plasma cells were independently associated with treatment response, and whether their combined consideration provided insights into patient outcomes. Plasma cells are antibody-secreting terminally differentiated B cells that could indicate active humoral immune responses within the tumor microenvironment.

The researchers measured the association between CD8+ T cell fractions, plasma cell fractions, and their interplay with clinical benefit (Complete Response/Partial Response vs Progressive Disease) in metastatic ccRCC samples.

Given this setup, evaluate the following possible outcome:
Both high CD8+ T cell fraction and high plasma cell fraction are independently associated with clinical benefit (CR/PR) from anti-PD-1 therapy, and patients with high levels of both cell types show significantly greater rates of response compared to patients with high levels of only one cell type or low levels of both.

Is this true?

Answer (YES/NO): YES